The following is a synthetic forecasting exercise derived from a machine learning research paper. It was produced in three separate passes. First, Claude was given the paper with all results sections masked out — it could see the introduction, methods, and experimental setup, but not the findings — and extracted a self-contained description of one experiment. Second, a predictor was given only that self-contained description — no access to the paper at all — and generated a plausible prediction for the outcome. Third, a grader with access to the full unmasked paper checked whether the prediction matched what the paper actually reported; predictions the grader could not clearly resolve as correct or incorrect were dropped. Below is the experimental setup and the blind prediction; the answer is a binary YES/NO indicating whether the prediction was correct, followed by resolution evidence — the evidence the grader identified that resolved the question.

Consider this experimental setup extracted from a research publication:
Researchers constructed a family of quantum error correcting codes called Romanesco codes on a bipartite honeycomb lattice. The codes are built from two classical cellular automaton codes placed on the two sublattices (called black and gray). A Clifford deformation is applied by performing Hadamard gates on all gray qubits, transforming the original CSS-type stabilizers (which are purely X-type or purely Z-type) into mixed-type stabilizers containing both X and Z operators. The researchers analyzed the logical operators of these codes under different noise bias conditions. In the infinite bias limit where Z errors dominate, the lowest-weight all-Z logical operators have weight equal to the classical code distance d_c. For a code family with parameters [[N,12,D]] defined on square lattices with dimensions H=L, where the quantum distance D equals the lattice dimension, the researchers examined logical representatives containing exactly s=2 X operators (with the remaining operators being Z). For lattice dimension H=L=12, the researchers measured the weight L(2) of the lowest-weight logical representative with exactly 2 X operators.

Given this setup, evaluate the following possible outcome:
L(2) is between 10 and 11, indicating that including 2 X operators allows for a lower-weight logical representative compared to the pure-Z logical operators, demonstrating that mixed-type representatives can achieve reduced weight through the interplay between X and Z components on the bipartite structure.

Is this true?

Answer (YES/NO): NO